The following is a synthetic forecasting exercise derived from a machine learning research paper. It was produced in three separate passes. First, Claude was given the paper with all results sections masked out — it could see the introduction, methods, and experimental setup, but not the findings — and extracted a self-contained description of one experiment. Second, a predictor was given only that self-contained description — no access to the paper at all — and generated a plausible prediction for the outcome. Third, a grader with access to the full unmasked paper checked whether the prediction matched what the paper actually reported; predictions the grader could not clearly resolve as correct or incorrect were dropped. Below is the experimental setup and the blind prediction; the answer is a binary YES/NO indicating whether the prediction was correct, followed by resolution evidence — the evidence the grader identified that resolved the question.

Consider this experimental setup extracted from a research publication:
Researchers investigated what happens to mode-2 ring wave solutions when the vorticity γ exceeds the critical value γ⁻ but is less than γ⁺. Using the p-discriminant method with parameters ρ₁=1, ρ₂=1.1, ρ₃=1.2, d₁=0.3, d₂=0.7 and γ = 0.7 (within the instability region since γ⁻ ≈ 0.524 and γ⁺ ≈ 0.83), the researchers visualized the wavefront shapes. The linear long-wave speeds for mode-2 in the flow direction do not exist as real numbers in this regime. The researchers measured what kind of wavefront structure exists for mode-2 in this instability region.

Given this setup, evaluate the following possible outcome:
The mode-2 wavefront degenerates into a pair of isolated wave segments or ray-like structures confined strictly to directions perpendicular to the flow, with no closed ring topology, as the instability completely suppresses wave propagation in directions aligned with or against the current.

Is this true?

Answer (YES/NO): NO